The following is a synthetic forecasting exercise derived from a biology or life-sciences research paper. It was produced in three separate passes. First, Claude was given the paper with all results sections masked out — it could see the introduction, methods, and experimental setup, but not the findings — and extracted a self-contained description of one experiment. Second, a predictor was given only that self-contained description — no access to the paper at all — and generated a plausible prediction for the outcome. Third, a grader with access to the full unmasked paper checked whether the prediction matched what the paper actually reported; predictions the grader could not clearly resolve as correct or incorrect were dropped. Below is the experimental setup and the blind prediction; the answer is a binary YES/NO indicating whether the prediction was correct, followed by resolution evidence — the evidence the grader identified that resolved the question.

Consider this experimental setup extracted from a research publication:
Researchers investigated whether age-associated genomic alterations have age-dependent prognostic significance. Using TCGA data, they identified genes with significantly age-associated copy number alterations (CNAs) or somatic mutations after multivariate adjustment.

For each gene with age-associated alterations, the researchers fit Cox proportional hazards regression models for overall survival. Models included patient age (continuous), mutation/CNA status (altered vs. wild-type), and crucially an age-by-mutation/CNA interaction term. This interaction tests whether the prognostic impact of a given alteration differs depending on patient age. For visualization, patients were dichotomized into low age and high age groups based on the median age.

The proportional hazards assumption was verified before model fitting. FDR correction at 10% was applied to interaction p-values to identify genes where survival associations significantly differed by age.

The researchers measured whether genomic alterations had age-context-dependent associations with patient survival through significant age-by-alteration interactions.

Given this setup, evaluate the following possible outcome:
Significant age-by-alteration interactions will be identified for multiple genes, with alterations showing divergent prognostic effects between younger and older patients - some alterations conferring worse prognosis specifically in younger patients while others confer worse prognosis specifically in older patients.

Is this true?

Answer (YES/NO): NO